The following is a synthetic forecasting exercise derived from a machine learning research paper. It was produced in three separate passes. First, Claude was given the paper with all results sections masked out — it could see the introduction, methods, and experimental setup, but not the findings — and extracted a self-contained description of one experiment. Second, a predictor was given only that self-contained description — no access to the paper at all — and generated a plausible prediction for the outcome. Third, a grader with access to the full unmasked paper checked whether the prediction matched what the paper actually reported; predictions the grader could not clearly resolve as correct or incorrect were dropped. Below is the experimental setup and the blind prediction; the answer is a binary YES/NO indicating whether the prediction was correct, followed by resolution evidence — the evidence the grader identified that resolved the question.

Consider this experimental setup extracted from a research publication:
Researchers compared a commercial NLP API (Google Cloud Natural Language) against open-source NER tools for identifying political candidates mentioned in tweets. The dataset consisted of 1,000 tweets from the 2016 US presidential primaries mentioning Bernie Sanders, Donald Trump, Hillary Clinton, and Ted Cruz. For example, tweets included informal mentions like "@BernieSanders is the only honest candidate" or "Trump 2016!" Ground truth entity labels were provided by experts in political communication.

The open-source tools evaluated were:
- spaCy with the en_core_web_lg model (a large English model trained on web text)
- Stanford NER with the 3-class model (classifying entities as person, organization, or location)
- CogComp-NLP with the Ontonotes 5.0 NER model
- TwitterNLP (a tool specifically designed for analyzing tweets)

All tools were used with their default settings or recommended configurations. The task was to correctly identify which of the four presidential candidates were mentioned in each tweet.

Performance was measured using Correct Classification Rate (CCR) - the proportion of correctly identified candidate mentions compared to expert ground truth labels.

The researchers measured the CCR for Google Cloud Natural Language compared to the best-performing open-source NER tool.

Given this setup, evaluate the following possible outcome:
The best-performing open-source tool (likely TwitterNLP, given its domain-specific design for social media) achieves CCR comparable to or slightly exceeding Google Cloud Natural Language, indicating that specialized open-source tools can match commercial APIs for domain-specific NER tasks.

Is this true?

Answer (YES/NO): NO